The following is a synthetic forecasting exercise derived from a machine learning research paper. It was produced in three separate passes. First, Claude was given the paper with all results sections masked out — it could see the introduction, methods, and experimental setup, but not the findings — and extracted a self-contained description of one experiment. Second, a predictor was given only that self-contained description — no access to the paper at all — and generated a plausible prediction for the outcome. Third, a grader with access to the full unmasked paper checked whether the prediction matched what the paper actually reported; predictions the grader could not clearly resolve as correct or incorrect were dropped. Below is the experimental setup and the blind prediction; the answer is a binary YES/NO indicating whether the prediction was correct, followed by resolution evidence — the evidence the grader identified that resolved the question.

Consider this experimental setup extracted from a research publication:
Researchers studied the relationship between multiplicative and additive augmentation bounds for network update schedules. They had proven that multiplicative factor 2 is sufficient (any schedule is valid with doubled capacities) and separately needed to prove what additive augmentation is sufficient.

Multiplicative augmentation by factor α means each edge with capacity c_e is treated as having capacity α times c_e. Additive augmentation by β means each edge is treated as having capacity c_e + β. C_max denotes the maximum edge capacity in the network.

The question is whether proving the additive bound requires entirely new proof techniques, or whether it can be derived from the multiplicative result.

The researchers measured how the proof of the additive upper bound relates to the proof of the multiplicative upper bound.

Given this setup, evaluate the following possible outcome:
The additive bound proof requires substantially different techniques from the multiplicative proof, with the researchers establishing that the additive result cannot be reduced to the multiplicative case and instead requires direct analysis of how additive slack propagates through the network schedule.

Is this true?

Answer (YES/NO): NO